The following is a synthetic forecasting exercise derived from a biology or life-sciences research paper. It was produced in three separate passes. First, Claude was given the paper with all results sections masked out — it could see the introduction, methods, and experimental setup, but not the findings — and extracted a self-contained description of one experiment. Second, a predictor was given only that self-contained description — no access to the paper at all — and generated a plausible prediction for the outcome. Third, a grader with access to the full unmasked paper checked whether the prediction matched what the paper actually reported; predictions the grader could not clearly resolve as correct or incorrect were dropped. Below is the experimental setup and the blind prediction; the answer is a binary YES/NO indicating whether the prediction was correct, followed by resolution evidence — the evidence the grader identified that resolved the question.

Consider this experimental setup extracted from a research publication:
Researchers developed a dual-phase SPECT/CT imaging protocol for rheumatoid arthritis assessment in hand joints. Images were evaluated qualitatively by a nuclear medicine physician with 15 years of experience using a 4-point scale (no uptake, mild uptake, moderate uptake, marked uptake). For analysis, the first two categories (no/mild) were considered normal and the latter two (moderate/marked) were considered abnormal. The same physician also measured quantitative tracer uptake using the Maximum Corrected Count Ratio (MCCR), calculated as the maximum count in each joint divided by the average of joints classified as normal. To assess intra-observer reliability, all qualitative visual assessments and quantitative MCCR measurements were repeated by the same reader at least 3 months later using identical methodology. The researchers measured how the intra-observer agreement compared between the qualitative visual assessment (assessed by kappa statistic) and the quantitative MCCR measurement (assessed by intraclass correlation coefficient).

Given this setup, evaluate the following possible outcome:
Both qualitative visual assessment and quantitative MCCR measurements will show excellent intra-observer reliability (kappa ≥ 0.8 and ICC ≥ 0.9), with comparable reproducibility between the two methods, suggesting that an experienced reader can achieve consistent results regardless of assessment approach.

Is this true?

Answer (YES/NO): NO